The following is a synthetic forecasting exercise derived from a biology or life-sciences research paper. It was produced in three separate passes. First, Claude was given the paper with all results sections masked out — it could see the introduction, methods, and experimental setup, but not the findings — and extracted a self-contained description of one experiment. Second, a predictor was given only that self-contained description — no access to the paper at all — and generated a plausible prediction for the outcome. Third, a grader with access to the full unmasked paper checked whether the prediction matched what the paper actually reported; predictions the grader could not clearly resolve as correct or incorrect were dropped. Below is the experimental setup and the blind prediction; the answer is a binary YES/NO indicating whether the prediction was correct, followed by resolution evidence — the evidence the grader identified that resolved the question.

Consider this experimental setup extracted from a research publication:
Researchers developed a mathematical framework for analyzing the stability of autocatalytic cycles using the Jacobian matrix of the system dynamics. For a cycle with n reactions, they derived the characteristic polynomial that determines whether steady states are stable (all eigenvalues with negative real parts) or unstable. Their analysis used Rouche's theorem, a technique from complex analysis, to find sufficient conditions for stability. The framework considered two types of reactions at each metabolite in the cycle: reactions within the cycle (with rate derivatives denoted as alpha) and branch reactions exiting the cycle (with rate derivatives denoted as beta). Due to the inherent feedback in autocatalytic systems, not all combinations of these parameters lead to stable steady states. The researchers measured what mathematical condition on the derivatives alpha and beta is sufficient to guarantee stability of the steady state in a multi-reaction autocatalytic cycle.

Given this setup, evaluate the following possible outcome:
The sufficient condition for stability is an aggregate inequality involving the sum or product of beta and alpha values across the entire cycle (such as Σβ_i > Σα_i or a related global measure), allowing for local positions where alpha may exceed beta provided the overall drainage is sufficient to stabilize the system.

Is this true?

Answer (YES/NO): NO